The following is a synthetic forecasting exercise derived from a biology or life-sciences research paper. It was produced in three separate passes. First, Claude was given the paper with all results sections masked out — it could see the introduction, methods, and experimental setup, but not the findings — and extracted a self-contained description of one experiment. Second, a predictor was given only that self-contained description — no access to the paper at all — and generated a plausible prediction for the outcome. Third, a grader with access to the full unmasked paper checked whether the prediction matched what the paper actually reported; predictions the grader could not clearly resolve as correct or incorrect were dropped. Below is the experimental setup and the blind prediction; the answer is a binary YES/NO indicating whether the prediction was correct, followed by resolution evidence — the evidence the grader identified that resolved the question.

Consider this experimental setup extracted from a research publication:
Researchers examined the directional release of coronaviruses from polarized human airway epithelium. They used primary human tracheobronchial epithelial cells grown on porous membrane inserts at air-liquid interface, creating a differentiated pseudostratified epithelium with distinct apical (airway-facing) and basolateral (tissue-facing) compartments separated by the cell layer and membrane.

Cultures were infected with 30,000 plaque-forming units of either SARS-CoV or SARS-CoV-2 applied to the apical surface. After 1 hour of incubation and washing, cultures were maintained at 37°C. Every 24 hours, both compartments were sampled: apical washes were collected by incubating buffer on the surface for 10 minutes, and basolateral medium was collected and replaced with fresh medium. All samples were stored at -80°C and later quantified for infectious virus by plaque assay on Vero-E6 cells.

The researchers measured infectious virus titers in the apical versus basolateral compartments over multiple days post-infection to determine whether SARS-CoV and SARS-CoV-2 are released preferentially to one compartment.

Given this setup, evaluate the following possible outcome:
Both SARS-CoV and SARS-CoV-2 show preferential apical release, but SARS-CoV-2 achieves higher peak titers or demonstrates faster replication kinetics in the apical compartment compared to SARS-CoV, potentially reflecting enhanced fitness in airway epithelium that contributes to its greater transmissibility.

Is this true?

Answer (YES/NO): NO